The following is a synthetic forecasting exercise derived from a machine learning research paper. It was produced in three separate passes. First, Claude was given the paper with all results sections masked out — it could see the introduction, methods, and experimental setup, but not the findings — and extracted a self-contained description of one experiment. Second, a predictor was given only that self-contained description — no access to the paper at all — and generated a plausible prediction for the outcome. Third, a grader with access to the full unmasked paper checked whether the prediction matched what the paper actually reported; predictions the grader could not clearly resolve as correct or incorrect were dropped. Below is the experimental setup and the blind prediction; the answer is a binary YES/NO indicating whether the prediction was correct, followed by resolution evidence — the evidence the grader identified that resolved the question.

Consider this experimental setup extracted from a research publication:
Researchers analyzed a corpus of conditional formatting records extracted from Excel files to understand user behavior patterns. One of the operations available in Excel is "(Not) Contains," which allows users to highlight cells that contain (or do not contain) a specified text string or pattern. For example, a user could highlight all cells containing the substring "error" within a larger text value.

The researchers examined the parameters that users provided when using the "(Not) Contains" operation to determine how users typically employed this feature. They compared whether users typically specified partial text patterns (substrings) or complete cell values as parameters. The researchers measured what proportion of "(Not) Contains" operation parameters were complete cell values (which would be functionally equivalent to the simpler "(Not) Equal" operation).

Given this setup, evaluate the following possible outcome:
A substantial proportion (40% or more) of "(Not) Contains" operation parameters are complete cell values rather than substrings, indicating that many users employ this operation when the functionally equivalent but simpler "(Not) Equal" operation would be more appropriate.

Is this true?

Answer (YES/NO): YES